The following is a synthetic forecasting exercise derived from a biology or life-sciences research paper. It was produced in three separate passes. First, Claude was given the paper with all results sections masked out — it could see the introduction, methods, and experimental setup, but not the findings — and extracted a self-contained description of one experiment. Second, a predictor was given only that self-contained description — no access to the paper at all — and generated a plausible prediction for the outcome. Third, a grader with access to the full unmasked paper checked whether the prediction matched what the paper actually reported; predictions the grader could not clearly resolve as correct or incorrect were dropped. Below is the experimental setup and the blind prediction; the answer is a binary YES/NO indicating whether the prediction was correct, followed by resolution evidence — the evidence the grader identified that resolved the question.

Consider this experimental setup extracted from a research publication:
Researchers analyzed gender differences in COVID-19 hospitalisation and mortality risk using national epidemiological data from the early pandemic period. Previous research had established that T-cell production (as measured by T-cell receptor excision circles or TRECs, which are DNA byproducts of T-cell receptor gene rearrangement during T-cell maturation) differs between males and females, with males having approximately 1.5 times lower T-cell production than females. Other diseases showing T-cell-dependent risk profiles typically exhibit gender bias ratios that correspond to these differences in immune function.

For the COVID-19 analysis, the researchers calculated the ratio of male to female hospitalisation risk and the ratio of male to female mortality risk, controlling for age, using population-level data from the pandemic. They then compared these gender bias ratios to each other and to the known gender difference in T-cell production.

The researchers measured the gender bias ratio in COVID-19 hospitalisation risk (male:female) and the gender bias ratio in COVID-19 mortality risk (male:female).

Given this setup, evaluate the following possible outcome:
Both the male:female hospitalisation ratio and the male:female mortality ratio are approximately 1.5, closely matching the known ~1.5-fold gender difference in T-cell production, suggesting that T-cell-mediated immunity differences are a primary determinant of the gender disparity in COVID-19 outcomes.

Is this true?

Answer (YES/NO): NO